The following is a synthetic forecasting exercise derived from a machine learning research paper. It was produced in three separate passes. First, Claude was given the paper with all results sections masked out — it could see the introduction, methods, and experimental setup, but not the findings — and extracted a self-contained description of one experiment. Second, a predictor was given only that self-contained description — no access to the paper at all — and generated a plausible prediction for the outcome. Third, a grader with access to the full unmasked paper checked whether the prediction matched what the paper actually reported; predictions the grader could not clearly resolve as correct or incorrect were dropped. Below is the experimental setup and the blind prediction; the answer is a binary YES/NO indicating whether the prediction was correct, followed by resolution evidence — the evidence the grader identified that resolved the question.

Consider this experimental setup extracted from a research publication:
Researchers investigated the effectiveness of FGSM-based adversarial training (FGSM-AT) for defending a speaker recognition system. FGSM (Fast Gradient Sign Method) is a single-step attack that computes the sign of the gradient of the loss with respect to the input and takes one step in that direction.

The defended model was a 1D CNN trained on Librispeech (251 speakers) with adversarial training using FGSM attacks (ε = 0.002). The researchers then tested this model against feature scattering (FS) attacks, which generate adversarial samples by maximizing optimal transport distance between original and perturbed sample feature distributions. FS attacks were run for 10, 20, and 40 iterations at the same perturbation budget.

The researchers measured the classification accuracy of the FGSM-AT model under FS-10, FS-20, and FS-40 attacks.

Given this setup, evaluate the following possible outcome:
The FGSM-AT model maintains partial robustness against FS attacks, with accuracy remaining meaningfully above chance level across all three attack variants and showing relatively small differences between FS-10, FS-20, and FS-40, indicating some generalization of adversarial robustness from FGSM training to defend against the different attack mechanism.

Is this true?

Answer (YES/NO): YES